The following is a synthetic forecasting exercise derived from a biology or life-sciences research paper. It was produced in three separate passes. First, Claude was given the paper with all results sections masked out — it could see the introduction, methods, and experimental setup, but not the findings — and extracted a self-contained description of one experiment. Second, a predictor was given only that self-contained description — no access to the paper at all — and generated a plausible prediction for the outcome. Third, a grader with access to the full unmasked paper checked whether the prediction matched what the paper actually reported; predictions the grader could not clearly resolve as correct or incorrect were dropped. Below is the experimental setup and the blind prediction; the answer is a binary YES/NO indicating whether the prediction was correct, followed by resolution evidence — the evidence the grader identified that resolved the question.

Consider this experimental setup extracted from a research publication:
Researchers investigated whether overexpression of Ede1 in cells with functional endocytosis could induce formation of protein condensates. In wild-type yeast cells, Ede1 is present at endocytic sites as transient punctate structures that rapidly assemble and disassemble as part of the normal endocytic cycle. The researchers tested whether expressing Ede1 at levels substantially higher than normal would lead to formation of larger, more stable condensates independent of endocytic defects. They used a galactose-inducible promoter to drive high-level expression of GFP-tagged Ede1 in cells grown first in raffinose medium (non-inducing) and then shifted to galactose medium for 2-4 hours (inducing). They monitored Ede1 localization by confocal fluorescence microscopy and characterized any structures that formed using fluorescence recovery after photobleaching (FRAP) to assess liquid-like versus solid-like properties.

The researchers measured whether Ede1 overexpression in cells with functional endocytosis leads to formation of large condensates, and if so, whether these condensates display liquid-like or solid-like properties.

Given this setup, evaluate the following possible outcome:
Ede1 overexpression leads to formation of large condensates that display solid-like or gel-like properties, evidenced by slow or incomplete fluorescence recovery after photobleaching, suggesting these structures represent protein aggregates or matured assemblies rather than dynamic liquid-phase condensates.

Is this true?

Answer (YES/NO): NO